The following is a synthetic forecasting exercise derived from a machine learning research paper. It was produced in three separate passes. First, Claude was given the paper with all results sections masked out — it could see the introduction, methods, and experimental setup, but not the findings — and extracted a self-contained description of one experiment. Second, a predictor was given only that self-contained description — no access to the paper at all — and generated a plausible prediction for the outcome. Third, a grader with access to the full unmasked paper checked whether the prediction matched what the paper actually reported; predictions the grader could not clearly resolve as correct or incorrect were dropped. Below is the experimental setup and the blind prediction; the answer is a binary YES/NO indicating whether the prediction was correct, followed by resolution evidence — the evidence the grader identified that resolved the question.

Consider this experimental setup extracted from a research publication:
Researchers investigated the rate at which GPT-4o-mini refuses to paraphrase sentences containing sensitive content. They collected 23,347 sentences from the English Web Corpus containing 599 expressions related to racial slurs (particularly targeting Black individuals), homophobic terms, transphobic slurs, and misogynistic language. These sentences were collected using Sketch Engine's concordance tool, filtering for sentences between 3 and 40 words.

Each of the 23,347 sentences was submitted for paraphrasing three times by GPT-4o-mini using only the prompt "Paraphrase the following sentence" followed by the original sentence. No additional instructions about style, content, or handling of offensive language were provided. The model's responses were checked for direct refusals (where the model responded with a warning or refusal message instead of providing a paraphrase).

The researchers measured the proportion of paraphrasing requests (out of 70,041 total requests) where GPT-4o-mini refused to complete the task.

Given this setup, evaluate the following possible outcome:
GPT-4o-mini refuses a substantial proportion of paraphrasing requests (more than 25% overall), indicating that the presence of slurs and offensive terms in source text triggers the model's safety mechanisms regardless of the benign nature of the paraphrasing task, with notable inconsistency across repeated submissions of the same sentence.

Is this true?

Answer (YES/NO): NO